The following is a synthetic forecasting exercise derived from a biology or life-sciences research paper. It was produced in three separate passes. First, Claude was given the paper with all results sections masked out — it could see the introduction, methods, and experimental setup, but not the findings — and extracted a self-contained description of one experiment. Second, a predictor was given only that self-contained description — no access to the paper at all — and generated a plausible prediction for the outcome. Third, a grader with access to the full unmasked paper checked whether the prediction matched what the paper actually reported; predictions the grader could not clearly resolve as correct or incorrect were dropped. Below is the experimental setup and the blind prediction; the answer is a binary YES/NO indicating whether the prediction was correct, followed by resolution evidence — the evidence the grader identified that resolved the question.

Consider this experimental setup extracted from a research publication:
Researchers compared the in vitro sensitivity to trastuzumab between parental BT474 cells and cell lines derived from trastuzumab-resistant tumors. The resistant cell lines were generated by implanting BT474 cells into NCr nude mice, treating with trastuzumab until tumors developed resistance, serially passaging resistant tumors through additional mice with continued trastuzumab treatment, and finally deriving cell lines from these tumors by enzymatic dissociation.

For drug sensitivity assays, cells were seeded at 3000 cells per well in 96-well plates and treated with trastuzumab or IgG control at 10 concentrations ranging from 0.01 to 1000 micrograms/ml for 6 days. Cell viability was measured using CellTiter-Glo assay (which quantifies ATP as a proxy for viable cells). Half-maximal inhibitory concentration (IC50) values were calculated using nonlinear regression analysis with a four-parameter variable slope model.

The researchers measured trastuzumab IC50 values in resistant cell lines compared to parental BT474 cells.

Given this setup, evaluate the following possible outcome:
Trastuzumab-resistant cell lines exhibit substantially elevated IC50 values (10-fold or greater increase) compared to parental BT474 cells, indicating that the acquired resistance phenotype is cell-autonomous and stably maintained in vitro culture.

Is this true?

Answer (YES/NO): NO